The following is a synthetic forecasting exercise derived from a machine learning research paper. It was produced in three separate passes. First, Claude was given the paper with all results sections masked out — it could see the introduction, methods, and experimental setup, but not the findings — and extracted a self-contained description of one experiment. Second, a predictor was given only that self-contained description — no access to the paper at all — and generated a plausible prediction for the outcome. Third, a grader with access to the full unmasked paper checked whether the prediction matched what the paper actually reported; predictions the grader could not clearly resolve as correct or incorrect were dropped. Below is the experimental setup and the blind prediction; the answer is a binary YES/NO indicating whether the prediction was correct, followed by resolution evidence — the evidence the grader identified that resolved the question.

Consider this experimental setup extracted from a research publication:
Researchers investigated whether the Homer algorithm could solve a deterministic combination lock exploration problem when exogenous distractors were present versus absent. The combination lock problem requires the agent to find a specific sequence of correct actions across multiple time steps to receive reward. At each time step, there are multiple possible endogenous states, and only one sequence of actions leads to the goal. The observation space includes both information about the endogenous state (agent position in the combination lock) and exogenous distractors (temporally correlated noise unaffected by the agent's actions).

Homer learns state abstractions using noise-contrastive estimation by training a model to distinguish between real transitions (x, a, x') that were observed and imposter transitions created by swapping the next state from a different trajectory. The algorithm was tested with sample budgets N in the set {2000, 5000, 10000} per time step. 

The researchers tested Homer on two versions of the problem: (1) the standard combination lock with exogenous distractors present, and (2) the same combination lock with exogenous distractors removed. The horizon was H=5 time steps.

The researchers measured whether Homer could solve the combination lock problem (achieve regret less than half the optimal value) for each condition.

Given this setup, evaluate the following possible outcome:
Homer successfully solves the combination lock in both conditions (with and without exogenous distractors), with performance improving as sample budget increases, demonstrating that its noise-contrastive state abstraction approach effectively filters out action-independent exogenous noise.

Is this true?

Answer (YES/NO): NO